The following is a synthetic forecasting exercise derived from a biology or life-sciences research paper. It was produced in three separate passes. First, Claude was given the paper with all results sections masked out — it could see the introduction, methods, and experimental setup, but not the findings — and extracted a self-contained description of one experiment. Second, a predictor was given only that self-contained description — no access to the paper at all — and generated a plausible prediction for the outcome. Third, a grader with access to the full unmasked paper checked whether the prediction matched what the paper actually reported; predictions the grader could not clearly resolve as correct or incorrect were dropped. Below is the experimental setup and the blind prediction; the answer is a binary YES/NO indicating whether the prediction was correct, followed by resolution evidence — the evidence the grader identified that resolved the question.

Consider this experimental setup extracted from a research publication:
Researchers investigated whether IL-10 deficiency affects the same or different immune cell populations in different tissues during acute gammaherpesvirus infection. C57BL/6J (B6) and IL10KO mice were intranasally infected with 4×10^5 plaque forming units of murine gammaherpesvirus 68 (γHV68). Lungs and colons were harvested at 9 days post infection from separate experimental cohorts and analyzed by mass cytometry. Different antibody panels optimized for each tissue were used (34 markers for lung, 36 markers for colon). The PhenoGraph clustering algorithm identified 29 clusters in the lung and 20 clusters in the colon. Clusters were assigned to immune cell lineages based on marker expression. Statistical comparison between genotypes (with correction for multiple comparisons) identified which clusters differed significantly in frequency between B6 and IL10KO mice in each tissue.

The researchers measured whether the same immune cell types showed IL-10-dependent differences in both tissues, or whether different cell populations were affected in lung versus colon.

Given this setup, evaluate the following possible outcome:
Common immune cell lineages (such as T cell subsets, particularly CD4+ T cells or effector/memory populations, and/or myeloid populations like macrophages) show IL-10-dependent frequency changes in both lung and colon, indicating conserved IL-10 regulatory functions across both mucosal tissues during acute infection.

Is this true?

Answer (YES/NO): NO